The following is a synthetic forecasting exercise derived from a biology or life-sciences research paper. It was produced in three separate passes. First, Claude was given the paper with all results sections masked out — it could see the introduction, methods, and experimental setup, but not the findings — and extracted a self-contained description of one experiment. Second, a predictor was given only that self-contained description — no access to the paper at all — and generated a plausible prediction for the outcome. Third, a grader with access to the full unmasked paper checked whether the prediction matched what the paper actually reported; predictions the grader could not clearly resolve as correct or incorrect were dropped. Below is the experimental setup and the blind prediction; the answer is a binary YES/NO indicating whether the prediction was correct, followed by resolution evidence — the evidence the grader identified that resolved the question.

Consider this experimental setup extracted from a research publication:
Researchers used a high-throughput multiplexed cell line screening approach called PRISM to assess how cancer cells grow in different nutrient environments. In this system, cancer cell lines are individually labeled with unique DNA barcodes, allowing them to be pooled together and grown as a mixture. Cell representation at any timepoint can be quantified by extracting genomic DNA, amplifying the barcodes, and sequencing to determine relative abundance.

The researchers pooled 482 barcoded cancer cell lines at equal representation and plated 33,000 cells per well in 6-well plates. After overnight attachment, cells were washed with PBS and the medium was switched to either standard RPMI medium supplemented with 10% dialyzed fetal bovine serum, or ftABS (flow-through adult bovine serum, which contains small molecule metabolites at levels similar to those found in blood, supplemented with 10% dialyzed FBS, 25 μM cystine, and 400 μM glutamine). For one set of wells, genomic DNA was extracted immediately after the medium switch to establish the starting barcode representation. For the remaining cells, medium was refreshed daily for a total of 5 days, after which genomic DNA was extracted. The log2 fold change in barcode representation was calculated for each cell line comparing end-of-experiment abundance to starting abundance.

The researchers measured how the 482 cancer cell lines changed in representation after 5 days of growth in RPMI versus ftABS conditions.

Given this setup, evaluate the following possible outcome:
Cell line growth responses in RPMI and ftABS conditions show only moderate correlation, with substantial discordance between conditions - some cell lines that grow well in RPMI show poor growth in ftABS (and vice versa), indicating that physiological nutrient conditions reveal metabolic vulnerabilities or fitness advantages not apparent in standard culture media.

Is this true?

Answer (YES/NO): NO